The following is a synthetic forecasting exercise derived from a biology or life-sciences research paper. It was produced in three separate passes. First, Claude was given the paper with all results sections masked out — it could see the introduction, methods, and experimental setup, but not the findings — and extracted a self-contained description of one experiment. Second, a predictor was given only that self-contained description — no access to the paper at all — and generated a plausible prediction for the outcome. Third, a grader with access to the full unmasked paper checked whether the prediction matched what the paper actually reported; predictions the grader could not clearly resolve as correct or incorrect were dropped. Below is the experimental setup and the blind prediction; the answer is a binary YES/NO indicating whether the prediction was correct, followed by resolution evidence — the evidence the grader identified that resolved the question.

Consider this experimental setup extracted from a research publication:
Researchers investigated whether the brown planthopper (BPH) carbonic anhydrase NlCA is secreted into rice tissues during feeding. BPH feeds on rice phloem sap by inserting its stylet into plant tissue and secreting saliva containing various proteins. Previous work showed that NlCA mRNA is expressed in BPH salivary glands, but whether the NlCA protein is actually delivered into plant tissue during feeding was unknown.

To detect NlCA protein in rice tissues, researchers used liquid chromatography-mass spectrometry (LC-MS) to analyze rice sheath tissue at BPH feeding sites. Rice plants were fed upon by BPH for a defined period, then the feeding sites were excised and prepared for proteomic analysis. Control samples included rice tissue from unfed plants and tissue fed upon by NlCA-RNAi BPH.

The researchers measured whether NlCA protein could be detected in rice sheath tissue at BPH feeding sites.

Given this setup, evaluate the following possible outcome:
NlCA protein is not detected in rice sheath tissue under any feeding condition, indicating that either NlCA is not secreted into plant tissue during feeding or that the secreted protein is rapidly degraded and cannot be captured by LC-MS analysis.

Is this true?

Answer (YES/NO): NO